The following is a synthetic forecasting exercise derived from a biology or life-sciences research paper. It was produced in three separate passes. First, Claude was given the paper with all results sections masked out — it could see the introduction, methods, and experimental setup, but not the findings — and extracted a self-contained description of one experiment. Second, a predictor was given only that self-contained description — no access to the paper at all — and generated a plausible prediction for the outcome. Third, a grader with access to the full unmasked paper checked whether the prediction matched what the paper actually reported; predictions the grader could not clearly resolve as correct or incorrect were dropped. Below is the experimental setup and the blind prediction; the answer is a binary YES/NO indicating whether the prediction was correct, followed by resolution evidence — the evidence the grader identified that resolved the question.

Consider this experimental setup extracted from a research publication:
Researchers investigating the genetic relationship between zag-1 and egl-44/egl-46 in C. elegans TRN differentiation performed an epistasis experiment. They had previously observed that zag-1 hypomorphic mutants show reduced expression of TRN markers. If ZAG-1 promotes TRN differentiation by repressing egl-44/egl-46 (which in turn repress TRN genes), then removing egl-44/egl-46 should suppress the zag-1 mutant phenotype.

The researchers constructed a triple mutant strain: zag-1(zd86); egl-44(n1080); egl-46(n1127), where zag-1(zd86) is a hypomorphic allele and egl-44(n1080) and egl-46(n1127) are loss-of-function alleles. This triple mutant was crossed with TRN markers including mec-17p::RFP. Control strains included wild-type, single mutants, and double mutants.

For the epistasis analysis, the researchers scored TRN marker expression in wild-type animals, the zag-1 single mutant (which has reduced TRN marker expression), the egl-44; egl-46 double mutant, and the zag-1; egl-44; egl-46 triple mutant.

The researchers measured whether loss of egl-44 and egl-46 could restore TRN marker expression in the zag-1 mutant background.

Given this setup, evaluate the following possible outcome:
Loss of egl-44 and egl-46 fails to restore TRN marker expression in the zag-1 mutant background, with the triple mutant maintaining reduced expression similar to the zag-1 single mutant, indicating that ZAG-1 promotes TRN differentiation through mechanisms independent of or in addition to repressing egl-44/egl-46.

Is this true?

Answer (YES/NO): NO